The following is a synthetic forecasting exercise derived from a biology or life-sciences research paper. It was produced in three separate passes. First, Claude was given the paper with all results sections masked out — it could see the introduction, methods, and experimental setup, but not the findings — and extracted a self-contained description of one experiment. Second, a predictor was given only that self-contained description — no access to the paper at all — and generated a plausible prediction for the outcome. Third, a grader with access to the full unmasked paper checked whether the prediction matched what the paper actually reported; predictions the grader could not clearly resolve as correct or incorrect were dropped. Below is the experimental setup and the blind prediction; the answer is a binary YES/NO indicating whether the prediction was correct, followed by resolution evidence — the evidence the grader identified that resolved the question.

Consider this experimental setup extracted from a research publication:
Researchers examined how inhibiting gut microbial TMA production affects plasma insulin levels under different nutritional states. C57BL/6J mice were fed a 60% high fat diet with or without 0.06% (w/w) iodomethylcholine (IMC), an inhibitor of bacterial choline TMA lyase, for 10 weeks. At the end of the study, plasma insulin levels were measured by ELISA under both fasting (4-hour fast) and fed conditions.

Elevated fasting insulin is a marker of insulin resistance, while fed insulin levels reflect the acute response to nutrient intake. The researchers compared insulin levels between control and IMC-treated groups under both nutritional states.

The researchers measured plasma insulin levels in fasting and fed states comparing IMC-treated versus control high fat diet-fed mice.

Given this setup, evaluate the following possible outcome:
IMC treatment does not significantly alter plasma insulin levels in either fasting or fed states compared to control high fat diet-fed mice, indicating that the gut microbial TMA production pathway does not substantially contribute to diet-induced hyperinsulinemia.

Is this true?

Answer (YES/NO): NO